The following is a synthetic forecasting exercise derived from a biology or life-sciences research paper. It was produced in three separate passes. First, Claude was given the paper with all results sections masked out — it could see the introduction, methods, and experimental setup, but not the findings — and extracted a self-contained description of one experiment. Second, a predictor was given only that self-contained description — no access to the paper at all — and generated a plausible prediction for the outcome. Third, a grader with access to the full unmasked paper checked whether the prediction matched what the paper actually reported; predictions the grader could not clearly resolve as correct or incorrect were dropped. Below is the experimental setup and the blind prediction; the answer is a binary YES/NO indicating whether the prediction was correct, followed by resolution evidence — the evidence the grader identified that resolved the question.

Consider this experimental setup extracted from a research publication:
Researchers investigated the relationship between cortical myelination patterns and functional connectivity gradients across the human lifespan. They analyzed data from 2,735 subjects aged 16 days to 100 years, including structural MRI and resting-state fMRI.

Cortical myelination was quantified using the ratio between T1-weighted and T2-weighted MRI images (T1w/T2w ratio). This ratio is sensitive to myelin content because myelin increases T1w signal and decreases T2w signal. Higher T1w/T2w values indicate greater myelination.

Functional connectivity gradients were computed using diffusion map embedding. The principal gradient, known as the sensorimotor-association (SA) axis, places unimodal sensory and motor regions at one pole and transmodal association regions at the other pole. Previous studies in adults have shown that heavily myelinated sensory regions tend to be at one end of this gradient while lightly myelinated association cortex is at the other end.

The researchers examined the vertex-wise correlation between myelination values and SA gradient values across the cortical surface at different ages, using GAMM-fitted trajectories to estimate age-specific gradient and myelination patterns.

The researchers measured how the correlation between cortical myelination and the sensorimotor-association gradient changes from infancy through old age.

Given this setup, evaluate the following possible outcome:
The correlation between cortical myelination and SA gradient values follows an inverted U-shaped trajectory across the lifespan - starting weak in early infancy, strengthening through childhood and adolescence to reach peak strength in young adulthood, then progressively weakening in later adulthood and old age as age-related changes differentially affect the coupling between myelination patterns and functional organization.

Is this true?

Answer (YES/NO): NO